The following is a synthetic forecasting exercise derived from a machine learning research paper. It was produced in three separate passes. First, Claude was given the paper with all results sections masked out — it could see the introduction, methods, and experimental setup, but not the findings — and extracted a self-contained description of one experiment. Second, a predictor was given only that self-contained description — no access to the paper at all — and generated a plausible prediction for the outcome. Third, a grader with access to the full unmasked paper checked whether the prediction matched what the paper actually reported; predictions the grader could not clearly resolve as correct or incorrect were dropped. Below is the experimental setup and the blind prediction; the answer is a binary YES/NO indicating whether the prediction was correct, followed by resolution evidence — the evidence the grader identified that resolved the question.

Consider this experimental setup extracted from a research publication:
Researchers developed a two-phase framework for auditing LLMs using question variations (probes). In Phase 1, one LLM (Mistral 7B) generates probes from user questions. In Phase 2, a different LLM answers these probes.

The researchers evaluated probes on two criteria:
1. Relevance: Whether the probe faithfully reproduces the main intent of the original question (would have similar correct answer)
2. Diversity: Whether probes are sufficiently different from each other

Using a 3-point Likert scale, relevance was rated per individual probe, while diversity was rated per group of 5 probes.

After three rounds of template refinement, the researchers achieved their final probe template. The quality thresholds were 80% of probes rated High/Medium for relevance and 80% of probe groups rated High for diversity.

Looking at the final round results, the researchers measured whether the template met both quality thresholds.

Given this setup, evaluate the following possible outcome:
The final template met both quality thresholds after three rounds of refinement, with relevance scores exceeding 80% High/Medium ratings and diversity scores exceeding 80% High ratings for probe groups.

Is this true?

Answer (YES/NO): NO